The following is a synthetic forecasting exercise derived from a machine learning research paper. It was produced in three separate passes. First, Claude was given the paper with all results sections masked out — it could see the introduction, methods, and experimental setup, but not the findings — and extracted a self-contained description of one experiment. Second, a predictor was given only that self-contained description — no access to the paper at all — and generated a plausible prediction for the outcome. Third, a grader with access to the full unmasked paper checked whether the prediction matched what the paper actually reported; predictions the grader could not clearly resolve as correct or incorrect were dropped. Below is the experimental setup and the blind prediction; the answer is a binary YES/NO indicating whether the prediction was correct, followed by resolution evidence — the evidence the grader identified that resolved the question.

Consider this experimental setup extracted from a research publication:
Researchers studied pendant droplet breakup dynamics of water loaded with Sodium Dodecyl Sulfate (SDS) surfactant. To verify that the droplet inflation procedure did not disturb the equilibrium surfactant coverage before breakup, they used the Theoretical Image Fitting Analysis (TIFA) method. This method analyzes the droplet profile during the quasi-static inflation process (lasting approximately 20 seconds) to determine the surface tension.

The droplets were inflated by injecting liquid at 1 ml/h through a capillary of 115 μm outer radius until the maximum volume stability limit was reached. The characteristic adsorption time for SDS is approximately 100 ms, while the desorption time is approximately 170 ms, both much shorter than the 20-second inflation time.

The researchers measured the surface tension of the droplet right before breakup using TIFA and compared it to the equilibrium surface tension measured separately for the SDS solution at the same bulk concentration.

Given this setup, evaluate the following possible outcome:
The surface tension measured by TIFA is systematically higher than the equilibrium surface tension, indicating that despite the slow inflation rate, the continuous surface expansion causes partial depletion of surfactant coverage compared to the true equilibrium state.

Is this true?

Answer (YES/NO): NO